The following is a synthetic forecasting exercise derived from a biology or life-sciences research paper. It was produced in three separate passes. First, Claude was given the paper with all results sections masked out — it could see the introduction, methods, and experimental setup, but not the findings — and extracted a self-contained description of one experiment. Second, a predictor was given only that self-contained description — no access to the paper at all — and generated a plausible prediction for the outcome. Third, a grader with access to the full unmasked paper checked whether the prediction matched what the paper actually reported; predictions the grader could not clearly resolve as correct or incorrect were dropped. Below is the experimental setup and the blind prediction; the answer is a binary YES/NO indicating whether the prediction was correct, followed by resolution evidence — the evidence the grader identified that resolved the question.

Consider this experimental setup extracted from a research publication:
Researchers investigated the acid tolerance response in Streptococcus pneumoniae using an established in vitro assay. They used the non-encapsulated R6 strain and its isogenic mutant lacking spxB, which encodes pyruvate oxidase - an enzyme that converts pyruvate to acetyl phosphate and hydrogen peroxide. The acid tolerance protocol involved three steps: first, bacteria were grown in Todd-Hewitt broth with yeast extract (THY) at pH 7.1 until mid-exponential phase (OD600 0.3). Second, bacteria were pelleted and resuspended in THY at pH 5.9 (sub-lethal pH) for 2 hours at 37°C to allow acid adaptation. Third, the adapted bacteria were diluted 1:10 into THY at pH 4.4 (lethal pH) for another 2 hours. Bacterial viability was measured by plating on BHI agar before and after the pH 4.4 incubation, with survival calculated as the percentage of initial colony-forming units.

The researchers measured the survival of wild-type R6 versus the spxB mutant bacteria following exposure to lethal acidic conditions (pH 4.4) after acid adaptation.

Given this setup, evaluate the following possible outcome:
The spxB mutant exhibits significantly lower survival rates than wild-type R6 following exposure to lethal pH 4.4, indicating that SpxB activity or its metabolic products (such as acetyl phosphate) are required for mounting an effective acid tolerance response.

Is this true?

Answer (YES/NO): YES